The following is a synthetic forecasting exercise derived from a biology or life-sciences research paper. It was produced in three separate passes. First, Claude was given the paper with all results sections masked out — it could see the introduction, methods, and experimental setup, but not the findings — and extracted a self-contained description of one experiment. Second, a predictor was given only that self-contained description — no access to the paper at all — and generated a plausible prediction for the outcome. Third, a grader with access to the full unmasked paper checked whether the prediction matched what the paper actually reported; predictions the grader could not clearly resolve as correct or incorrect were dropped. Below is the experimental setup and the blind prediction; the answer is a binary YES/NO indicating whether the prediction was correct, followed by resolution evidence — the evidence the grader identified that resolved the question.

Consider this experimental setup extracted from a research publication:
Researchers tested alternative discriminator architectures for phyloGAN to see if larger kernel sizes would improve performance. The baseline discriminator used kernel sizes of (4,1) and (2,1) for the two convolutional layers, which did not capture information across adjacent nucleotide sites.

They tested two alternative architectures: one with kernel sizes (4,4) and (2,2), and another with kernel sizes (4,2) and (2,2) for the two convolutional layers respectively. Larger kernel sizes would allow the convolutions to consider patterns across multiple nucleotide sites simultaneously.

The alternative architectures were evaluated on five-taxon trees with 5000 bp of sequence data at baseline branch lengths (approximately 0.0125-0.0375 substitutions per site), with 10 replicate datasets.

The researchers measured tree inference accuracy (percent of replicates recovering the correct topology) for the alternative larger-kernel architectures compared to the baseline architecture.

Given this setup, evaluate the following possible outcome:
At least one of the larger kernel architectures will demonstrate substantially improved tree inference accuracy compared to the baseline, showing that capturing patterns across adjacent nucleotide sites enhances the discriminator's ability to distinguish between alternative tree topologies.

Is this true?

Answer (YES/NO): NO